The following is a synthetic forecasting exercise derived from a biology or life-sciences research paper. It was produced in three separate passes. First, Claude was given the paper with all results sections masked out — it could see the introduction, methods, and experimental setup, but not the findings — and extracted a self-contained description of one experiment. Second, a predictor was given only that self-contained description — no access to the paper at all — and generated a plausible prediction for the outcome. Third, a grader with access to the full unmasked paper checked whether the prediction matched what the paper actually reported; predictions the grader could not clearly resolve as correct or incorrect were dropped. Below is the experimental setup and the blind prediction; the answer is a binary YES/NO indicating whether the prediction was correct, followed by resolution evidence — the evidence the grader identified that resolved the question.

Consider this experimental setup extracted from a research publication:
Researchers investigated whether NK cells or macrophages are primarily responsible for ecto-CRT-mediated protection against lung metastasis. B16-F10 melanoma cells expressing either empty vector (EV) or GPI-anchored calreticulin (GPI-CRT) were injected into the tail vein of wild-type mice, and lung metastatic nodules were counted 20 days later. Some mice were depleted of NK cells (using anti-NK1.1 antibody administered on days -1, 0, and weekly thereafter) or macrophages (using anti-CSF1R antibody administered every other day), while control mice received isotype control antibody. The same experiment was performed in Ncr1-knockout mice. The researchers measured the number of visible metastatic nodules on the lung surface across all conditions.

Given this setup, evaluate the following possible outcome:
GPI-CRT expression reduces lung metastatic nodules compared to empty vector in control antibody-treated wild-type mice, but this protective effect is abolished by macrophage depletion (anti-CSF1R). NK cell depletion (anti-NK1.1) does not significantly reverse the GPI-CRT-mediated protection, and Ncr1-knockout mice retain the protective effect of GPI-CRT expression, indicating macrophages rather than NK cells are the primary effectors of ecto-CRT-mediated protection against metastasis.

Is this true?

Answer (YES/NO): NO